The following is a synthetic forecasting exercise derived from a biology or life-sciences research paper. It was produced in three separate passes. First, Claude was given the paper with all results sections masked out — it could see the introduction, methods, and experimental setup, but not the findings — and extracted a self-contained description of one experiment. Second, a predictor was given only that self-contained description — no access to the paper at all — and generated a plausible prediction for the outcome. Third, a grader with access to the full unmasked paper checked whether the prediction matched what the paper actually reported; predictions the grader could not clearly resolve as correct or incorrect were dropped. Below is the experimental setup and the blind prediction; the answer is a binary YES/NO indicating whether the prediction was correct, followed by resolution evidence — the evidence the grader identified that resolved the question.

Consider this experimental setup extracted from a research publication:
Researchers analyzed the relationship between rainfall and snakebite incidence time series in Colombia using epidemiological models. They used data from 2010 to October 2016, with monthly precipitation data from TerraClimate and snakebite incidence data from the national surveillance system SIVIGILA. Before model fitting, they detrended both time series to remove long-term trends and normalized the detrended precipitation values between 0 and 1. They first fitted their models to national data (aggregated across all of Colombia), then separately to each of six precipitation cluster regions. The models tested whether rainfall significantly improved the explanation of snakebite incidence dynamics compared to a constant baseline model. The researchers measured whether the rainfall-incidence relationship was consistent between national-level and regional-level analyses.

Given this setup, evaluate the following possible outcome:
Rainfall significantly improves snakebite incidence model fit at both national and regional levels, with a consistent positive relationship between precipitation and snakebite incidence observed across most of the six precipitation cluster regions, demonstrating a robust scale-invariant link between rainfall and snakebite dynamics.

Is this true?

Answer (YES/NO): NO